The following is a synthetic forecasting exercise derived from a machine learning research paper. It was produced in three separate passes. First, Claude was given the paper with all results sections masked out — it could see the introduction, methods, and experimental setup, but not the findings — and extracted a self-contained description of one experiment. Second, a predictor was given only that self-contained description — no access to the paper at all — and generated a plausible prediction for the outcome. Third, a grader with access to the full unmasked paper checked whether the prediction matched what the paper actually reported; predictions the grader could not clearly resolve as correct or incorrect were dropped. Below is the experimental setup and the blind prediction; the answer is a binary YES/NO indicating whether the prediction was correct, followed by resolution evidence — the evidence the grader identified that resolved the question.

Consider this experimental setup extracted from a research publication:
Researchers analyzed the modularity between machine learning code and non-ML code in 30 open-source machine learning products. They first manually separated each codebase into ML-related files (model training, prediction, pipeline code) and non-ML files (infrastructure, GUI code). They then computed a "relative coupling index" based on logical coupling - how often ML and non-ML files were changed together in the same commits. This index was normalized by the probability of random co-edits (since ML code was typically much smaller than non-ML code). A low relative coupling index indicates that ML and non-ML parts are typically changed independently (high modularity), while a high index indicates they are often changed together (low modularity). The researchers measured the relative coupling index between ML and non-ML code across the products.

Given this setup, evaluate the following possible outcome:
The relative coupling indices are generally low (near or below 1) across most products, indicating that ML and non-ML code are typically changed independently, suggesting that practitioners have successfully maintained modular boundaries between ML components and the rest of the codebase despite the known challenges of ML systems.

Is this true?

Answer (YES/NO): NO